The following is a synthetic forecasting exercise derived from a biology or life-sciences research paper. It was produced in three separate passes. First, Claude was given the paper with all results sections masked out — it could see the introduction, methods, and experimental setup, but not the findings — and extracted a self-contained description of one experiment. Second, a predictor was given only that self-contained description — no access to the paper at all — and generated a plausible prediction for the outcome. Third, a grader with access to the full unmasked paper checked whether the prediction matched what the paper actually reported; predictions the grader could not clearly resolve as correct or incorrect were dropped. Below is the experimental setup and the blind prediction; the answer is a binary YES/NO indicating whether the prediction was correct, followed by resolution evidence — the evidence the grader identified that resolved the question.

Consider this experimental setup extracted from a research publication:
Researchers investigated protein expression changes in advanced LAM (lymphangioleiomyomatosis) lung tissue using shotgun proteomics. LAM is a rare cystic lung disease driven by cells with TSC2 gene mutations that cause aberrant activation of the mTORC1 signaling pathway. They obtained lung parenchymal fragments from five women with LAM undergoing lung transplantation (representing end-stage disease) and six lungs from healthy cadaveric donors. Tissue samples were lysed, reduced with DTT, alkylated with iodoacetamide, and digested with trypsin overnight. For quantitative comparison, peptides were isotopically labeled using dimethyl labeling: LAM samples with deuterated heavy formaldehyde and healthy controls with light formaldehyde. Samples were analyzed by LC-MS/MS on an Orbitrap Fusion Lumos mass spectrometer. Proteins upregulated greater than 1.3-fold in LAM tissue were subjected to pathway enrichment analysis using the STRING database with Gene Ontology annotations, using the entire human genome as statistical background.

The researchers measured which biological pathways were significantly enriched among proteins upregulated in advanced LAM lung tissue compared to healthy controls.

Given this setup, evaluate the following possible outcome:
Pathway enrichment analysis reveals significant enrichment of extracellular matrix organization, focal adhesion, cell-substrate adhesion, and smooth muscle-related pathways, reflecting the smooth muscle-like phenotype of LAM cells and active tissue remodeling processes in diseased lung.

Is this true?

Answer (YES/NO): NO